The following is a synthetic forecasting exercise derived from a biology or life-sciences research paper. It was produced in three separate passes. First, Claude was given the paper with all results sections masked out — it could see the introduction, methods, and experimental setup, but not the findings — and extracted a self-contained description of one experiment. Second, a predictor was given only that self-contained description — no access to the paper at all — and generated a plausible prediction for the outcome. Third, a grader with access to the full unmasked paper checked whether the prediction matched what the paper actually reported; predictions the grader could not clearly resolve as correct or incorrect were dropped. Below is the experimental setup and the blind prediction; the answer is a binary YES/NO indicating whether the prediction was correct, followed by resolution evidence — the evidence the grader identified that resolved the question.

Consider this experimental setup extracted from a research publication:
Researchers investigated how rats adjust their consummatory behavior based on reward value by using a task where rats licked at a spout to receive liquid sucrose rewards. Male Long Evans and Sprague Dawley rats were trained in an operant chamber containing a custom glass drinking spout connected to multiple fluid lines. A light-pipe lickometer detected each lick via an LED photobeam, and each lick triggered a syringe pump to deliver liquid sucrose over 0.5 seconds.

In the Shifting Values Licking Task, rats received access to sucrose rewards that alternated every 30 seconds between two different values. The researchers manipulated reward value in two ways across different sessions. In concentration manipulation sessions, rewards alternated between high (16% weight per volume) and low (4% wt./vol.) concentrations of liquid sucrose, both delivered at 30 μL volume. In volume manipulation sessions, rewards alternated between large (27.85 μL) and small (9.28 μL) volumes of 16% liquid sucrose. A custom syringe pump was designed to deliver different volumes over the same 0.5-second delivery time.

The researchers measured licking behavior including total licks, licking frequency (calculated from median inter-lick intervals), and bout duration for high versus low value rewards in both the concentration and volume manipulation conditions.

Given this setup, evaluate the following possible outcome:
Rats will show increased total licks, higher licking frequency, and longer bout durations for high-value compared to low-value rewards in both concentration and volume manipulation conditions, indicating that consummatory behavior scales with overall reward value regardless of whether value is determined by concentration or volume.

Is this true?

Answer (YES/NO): YES